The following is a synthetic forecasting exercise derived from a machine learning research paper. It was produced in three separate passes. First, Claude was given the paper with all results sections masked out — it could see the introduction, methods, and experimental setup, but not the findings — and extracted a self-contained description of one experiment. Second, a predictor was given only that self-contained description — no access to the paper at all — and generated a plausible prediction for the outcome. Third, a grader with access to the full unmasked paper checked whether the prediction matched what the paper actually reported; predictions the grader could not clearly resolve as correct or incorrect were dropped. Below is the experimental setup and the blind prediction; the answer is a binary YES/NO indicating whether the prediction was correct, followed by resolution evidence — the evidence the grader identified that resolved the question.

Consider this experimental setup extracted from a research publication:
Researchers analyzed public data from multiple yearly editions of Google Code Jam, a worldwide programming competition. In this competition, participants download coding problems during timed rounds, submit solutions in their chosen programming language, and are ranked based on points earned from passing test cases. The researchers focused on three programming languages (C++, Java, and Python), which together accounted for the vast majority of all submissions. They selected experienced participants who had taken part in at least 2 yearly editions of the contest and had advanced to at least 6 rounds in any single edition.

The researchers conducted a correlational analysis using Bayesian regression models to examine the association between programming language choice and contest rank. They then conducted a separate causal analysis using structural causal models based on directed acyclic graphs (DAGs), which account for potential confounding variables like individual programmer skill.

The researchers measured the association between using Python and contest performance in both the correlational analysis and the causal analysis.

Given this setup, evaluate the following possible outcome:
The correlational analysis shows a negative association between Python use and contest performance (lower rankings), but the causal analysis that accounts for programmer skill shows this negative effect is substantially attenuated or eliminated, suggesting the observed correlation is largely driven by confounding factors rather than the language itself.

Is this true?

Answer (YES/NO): NO